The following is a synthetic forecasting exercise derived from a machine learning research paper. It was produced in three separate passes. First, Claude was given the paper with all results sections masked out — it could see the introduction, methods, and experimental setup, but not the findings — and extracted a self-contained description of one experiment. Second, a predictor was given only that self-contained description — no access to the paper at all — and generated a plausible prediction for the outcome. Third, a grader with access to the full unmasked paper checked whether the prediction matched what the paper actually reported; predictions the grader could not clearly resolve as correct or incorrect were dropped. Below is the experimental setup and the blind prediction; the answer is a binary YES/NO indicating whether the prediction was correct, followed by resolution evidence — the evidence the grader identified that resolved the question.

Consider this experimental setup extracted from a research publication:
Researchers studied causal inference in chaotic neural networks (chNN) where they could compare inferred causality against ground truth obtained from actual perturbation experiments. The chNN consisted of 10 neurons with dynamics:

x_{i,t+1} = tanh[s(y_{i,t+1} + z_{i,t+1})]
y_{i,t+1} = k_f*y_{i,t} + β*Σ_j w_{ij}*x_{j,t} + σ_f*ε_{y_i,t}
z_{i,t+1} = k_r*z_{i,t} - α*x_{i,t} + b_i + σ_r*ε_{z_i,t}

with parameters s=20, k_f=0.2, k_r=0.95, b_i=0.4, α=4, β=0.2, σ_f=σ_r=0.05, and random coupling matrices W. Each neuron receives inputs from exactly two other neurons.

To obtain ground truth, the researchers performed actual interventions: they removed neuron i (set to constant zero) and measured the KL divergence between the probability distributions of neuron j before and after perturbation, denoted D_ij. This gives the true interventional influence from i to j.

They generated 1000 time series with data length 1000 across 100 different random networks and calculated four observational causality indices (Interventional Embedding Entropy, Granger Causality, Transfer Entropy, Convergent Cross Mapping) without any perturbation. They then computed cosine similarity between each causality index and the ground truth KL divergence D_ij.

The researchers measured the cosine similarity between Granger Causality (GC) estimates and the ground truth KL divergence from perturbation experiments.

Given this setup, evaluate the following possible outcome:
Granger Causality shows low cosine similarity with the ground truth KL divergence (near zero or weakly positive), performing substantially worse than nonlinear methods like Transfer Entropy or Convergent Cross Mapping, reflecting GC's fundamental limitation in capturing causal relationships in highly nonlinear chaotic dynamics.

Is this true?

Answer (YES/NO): NO